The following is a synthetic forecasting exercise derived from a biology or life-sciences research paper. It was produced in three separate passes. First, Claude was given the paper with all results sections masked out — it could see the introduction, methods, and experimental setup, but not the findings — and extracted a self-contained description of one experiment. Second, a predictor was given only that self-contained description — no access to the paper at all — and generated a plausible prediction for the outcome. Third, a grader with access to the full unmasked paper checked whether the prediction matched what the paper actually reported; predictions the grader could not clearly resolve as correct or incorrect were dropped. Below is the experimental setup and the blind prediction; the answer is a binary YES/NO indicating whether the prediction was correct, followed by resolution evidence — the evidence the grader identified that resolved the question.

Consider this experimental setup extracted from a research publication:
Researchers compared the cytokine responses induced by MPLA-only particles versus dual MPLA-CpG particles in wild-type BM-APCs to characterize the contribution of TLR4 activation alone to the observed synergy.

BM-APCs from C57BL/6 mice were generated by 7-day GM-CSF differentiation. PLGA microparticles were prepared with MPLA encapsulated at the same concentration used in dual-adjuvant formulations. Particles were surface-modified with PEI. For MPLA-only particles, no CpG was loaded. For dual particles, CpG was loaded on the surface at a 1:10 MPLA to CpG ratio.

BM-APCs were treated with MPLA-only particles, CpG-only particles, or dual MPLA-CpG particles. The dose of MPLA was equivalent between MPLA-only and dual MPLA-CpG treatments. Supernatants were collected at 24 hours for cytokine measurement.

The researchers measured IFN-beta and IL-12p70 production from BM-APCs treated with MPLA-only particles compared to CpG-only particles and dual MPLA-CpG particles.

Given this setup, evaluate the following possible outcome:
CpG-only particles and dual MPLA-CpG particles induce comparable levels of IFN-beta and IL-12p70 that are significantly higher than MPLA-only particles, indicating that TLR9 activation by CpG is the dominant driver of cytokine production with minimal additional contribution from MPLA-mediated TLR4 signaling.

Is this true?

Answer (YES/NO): NO